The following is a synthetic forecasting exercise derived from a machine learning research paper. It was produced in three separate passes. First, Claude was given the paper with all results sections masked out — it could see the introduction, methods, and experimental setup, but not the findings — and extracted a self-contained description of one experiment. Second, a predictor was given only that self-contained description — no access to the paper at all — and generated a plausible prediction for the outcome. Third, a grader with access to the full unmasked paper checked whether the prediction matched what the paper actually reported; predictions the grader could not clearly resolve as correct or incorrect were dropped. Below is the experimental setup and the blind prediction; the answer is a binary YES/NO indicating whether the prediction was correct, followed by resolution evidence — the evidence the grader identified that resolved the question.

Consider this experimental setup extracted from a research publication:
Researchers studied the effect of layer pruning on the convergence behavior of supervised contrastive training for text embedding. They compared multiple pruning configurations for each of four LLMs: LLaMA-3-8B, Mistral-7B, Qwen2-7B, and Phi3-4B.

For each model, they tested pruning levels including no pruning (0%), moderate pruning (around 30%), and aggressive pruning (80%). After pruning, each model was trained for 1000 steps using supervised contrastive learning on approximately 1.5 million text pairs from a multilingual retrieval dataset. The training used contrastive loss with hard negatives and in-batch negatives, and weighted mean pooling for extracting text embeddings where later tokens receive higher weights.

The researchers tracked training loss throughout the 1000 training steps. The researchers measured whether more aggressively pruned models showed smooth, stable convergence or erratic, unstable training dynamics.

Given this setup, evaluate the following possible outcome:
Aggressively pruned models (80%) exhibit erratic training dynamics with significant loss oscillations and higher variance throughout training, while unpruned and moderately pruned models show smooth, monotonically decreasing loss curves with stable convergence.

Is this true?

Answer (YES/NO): NO